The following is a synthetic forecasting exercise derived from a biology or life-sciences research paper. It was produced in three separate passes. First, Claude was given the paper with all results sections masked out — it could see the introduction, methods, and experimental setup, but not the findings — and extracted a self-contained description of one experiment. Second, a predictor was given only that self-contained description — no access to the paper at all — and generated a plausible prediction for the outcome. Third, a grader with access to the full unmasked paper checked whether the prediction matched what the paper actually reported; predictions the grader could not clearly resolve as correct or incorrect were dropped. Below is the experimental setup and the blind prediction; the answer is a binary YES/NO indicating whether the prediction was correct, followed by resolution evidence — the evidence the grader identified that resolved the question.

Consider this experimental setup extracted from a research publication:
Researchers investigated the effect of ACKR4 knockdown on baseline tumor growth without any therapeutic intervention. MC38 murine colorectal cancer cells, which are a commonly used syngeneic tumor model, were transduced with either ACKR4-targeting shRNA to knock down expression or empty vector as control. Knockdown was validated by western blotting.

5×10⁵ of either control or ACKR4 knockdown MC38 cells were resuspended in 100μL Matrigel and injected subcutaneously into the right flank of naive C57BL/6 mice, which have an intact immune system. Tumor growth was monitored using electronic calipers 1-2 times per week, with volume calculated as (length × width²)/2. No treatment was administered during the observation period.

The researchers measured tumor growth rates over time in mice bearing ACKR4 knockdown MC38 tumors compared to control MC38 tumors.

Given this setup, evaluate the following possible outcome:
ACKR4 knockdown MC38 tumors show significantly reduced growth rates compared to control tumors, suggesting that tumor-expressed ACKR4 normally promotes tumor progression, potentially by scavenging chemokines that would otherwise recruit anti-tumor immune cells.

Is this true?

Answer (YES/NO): NO